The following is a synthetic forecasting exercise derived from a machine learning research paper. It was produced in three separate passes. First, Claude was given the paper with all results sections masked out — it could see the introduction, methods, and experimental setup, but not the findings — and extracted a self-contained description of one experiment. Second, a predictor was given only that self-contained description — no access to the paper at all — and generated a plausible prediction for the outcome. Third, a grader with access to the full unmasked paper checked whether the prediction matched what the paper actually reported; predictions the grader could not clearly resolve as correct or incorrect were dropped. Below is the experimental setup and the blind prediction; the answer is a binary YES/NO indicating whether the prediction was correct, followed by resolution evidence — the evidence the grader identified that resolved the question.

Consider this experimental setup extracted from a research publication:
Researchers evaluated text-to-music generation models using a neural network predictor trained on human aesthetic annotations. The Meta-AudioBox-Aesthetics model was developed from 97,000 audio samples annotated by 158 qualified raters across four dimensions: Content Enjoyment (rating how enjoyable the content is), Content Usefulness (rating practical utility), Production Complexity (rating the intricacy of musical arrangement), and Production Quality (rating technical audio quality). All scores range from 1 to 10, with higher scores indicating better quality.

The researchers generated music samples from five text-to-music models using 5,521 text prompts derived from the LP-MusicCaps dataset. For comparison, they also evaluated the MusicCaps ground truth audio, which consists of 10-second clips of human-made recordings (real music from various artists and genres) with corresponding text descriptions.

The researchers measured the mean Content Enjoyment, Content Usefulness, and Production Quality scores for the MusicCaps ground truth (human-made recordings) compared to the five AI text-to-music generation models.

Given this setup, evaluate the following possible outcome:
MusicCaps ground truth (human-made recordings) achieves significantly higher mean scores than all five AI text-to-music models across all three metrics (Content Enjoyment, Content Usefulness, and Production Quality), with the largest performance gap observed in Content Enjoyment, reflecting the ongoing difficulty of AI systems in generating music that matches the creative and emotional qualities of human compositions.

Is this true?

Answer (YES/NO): NO